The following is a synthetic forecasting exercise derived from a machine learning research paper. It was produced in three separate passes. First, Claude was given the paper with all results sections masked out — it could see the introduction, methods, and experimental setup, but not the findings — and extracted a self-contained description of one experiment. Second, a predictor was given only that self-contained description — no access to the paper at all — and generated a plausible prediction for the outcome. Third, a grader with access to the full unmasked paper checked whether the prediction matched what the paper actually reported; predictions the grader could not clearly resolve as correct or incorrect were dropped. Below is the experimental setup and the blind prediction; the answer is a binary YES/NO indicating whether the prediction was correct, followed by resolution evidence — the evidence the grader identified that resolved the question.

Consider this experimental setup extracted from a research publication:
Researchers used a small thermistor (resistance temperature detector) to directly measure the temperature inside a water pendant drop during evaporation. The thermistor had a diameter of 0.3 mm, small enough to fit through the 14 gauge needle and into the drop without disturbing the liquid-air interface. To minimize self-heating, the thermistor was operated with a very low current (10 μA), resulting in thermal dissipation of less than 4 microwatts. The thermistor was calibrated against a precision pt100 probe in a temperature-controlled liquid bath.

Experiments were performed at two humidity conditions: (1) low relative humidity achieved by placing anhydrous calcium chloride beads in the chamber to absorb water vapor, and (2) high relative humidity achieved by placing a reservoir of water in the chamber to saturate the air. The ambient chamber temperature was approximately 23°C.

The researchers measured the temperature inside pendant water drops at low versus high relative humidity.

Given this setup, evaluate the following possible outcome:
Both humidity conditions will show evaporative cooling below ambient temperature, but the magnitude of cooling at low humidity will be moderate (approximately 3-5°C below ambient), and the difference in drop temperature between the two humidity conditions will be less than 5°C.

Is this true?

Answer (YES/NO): NO